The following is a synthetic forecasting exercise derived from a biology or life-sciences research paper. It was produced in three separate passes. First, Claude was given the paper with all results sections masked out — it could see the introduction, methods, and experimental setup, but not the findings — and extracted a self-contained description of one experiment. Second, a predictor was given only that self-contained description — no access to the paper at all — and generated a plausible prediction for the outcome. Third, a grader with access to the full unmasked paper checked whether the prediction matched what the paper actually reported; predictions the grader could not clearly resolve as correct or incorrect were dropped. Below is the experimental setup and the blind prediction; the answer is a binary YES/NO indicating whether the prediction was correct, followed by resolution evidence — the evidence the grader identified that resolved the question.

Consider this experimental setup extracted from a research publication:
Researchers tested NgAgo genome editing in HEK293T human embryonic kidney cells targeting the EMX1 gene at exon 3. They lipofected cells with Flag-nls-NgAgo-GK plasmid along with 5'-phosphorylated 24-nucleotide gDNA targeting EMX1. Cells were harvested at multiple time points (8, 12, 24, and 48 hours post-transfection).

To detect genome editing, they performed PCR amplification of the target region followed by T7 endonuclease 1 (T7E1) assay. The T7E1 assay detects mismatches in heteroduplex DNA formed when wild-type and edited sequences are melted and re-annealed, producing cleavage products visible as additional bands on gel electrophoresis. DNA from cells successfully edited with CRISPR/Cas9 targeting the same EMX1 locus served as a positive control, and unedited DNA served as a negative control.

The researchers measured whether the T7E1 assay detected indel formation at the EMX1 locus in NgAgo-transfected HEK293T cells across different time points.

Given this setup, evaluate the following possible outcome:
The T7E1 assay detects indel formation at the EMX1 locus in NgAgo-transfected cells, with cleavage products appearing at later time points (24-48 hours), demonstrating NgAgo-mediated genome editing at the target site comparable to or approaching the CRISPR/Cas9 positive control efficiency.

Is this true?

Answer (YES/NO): NO